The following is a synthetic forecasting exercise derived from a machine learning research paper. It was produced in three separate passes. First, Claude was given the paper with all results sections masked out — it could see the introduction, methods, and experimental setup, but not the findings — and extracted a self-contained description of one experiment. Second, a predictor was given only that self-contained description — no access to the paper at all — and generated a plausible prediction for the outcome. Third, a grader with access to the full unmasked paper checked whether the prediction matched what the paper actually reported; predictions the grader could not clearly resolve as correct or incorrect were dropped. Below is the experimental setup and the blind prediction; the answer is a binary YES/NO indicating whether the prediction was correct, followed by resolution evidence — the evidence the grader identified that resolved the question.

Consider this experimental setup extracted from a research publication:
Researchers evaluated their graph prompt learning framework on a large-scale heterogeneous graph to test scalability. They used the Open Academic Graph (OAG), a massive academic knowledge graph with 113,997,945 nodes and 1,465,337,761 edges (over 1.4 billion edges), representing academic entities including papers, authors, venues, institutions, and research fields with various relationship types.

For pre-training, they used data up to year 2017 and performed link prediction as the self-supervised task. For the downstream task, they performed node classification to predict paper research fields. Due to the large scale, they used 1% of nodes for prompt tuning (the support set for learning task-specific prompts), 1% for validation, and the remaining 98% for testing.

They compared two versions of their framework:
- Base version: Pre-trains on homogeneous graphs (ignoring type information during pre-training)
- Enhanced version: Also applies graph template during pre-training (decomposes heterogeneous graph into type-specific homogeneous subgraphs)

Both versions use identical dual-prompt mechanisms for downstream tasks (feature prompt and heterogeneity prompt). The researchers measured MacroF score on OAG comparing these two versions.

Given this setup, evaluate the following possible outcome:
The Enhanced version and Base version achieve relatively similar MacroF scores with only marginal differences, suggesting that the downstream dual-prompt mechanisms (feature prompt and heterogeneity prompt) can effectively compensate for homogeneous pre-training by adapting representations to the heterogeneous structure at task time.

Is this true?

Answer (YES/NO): NO